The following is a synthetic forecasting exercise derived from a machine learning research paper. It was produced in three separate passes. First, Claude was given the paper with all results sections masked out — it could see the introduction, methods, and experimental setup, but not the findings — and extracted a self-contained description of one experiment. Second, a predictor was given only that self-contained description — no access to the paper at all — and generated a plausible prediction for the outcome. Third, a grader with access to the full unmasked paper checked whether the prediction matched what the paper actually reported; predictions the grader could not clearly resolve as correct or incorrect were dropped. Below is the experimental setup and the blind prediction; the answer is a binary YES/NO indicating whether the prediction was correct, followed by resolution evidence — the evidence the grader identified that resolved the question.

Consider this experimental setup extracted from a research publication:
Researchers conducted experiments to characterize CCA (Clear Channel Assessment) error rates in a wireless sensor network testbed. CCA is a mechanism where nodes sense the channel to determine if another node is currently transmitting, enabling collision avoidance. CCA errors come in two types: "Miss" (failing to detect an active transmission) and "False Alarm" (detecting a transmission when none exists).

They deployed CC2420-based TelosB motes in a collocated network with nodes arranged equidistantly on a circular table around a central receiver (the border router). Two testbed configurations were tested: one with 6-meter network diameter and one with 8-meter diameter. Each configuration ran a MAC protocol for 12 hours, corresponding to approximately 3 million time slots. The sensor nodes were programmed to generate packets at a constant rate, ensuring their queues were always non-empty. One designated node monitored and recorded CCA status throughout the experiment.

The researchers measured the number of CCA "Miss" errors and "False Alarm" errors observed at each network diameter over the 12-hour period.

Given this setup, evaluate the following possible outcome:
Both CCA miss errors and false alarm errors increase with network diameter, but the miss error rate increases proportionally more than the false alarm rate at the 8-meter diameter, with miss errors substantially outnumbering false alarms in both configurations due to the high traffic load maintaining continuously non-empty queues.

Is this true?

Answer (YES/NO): NO